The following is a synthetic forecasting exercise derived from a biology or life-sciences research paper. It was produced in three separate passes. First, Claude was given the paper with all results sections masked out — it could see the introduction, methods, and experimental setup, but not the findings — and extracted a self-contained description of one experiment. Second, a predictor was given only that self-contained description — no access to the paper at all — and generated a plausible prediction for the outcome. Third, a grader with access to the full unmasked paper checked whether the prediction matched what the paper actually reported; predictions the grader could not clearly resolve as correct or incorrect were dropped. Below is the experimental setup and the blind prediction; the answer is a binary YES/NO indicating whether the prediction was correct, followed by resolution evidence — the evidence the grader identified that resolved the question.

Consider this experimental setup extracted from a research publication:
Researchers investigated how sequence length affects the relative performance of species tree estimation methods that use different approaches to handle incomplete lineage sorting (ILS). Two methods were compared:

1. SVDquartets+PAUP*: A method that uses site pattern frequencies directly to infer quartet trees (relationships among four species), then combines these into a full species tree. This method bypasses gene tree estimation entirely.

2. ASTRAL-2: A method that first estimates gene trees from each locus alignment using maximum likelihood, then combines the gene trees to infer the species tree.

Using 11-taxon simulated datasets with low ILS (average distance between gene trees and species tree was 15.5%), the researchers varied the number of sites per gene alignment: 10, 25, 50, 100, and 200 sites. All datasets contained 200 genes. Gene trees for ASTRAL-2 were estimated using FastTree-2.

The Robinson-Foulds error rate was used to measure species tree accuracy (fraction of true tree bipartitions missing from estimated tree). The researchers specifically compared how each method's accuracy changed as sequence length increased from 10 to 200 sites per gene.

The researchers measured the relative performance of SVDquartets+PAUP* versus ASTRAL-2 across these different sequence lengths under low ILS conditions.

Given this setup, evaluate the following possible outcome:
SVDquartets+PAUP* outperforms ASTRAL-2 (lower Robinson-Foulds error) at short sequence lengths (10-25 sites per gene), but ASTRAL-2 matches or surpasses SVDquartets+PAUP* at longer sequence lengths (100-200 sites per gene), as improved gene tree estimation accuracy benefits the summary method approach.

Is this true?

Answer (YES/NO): NO